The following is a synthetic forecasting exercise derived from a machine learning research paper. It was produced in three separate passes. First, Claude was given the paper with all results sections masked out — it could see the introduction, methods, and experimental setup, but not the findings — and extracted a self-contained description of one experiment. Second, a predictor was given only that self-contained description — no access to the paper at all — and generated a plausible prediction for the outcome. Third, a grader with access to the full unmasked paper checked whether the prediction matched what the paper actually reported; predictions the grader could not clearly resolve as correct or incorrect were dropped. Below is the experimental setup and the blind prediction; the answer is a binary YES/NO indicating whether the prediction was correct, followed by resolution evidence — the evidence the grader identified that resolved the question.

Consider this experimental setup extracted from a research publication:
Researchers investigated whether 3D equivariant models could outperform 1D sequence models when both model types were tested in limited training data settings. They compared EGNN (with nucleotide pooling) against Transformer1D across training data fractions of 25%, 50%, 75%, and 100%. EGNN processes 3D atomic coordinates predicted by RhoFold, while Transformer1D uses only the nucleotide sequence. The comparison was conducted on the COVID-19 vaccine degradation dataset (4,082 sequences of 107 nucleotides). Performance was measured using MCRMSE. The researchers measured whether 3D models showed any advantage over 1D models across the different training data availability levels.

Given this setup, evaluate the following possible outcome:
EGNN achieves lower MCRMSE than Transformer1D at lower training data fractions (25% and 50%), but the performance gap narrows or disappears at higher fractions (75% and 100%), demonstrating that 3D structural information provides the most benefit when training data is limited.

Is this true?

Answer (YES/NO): YES